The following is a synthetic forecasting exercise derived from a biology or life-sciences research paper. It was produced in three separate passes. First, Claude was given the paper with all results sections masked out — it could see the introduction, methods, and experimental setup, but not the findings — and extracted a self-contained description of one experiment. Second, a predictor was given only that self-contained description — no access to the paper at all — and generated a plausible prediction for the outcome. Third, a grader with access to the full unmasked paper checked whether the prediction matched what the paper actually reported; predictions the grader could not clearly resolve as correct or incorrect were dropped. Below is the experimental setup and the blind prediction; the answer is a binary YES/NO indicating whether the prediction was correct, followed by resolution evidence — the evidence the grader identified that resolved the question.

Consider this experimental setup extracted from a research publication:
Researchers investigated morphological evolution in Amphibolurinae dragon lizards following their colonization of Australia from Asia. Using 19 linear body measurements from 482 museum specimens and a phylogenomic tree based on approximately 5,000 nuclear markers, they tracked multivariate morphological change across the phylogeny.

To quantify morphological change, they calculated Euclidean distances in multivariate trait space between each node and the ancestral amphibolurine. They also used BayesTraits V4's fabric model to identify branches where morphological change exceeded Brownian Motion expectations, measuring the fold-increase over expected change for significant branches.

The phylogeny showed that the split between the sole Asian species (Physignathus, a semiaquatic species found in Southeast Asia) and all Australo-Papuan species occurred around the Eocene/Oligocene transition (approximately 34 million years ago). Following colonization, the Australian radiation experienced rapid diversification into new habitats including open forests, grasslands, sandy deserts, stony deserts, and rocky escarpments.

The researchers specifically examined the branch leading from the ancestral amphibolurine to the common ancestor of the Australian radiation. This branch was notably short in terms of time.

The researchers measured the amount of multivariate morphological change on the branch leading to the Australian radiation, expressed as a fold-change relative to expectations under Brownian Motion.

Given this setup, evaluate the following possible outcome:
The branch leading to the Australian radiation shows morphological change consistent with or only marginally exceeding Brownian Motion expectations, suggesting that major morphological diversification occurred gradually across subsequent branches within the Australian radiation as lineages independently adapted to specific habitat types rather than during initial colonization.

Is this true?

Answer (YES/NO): NO